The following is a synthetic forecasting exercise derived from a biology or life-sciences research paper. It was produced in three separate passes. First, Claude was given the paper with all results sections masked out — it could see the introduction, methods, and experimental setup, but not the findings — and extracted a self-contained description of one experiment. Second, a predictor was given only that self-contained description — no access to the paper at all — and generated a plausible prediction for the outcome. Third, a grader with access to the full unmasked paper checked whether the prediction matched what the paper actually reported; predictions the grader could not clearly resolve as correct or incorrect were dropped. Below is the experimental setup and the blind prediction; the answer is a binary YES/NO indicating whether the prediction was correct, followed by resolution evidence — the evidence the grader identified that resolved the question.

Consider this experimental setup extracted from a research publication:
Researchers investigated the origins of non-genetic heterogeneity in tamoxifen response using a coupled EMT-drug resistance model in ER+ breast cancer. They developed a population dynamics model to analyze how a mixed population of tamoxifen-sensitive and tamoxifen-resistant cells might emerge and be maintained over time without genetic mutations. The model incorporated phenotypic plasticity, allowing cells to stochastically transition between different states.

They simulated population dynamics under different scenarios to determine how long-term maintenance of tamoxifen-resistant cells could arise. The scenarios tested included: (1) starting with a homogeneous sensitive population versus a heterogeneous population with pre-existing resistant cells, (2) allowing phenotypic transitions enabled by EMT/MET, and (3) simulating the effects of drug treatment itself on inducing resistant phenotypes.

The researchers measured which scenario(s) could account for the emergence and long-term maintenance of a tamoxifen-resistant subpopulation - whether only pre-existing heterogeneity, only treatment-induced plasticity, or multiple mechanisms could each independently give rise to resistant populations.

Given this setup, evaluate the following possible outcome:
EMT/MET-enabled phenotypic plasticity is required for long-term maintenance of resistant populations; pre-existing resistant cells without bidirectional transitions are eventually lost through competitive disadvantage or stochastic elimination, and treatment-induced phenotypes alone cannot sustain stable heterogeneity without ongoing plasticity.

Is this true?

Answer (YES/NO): NO